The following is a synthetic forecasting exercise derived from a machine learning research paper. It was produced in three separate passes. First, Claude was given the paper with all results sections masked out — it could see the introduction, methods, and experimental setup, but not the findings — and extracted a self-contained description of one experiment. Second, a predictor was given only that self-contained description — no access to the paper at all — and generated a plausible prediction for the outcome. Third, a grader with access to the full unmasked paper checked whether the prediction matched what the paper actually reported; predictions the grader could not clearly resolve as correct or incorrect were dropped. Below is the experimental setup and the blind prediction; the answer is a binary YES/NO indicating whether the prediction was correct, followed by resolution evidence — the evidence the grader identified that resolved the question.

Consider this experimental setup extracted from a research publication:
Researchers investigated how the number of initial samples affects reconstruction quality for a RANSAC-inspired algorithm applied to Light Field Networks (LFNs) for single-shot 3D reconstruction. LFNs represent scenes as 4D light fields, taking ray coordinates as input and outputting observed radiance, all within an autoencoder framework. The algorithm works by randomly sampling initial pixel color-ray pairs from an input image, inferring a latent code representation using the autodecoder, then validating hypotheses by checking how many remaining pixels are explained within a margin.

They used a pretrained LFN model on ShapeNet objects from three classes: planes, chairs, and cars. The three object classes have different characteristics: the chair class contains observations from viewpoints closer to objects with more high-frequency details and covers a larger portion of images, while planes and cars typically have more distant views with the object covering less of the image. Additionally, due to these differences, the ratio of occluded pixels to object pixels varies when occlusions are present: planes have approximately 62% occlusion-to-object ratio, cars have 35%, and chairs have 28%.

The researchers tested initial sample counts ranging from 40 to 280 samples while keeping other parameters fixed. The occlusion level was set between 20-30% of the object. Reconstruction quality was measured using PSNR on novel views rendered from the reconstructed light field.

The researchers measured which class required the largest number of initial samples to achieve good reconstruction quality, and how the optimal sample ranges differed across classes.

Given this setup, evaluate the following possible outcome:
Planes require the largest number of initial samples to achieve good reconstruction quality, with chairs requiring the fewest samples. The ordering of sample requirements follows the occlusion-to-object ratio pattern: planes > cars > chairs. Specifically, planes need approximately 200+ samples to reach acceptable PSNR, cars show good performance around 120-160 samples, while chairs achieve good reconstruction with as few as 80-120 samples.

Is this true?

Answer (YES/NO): NO